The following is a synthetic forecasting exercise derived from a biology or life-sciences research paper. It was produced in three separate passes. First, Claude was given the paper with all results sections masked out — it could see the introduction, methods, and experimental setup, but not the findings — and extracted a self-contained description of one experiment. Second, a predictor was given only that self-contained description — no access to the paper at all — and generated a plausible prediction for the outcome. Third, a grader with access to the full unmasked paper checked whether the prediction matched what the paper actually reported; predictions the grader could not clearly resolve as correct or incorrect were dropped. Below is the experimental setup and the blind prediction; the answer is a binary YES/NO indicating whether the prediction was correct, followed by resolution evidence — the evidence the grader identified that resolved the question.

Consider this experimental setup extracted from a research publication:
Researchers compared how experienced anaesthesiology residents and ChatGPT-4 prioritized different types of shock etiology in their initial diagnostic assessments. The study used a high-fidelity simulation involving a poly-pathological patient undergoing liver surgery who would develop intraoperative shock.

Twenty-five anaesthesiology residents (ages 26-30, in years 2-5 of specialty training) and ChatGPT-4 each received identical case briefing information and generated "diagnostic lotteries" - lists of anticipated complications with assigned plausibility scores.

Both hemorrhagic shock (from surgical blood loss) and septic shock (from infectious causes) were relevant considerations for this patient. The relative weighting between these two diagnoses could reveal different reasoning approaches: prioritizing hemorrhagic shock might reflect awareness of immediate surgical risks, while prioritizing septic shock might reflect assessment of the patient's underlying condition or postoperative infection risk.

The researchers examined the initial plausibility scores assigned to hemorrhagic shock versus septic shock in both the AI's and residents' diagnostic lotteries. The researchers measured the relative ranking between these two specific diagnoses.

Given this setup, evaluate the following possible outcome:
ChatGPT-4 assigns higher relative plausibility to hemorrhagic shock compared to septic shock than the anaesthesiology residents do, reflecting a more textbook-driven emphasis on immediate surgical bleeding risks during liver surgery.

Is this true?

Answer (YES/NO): NO